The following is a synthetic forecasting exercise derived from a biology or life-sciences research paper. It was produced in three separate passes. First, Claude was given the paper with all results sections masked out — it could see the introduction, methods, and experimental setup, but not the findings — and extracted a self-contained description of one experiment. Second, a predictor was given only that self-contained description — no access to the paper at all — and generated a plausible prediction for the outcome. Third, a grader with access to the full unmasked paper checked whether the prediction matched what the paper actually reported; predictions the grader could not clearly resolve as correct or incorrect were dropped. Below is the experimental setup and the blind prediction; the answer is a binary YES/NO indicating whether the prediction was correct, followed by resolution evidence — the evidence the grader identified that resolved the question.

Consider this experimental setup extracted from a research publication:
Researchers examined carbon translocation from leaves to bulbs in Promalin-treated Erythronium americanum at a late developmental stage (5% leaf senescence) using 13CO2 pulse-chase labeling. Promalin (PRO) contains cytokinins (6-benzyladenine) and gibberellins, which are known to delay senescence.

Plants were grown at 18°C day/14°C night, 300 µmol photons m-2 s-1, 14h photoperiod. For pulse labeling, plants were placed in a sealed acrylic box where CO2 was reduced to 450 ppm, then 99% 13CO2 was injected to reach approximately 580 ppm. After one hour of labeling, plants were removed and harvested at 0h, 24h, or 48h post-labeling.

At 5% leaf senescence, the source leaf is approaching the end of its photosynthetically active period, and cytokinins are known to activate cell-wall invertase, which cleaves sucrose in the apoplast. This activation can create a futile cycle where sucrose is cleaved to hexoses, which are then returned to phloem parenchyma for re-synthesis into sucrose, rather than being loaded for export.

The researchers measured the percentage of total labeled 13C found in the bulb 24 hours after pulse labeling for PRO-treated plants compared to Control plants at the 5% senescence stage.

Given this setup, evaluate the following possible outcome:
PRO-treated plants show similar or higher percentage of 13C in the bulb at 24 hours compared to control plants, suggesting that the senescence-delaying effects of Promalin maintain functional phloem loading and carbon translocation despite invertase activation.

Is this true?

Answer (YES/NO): NO